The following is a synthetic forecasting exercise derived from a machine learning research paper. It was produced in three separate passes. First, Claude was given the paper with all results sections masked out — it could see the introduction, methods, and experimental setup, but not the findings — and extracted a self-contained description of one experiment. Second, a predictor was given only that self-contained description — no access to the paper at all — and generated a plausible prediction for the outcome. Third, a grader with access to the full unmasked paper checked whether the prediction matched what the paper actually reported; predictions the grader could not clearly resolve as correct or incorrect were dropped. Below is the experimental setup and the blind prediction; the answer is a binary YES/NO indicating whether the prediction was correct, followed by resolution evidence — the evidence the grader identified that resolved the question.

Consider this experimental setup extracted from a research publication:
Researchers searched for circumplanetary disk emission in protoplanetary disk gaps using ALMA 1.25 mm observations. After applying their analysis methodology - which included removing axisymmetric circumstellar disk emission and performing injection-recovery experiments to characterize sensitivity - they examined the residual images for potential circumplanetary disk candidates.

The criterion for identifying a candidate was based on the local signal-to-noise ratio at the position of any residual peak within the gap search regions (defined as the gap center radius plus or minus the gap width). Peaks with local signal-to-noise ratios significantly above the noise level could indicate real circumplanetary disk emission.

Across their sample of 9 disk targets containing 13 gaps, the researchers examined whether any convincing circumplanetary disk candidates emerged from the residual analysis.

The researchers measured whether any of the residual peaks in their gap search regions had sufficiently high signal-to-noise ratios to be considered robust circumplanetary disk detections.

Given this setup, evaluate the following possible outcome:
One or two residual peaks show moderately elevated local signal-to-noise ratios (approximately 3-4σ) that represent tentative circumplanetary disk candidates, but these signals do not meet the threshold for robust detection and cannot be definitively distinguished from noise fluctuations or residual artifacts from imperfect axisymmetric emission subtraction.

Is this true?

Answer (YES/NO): YES